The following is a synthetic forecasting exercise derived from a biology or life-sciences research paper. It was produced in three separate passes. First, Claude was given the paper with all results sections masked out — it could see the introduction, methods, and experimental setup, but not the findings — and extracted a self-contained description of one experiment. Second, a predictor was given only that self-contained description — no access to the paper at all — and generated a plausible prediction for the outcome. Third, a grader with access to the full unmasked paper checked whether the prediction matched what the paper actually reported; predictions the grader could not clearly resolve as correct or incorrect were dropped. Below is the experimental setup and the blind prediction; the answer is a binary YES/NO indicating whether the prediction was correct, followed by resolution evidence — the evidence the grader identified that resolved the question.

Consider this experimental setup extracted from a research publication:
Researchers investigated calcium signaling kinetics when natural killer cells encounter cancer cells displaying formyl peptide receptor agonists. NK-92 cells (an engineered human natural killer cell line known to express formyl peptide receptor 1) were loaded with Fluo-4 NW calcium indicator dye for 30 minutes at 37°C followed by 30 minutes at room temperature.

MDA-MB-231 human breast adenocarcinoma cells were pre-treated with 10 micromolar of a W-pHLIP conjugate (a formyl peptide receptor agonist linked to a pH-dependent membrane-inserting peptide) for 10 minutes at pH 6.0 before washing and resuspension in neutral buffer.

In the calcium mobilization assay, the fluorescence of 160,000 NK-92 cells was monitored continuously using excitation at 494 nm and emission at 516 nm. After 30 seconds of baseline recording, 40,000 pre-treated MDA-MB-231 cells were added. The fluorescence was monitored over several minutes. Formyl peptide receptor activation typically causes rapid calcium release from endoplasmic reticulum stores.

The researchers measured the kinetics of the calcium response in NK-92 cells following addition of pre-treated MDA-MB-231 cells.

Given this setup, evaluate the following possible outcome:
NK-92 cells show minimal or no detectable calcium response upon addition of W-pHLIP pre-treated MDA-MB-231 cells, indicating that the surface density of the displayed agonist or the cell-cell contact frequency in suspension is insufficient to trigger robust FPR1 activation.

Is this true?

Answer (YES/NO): NO